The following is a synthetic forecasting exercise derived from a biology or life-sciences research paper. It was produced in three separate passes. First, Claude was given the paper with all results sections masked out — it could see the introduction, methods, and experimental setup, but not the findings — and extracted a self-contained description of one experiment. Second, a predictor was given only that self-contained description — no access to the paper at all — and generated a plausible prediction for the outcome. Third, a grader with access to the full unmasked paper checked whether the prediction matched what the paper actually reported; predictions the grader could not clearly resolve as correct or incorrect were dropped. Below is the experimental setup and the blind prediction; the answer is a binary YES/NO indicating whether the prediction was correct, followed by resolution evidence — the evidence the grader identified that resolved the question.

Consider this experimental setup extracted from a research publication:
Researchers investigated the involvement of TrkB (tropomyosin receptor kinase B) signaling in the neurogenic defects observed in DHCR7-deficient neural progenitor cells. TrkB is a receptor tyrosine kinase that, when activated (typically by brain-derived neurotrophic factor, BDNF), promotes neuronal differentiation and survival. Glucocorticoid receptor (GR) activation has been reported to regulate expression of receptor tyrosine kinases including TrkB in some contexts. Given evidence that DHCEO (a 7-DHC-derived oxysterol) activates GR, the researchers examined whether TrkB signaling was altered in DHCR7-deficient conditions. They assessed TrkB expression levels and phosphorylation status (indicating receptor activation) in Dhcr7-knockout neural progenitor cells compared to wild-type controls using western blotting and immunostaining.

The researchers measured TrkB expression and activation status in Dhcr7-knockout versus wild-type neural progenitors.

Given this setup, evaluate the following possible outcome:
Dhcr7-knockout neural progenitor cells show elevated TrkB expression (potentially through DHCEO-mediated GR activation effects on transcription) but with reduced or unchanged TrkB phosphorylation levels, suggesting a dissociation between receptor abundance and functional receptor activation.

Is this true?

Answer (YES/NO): NO